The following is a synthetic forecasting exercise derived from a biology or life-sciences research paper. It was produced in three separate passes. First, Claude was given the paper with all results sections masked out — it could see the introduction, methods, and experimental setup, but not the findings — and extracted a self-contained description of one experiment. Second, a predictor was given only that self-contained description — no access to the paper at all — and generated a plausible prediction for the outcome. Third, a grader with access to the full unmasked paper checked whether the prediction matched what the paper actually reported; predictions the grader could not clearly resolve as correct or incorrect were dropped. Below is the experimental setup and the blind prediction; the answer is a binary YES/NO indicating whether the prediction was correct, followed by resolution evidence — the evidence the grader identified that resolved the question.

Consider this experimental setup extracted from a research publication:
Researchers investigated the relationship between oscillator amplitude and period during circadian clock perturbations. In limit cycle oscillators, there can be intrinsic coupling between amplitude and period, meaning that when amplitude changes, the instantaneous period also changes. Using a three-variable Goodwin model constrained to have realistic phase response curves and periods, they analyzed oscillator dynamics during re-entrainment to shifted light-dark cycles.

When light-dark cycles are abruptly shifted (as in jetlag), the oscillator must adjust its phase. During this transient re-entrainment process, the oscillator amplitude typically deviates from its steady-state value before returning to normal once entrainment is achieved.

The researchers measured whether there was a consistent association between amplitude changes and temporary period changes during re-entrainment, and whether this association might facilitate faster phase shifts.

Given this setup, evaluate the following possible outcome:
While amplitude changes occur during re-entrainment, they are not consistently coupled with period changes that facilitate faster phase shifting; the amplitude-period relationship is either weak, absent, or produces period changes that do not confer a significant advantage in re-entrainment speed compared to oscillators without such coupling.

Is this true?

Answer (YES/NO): NO